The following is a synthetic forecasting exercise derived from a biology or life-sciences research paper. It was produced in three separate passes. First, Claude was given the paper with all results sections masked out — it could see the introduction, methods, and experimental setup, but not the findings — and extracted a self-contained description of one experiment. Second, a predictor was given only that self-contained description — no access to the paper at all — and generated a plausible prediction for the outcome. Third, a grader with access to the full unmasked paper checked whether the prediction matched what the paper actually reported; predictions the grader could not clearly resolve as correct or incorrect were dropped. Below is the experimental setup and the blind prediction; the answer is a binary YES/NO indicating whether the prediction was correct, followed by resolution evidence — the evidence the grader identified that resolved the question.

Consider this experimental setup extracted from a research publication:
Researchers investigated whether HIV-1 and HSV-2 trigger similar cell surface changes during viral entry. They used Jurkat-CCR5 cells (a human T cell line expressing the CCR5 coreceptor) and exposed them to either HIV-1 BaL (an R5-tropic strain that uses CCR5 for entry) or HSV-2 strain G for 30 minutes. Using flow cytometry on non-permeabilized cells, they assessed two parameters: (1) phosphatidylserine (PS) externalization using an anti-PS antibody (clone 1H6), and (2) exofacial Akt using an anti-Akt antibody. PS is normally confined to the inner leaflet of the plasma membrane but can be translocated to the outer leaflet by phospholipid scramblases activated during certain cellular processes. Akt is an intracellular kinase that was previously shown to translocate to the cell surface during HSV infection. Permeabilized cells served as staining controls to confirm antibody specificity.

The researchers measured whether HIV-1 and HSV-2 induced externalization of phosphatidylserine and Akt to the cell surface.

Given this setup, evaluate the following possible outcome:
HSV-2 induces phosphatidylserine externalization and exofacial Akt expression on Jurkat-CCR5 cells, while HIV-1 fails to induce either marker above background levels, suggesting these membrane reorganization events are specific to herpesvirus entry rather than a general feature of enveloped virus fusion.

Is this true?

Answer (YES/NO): NO